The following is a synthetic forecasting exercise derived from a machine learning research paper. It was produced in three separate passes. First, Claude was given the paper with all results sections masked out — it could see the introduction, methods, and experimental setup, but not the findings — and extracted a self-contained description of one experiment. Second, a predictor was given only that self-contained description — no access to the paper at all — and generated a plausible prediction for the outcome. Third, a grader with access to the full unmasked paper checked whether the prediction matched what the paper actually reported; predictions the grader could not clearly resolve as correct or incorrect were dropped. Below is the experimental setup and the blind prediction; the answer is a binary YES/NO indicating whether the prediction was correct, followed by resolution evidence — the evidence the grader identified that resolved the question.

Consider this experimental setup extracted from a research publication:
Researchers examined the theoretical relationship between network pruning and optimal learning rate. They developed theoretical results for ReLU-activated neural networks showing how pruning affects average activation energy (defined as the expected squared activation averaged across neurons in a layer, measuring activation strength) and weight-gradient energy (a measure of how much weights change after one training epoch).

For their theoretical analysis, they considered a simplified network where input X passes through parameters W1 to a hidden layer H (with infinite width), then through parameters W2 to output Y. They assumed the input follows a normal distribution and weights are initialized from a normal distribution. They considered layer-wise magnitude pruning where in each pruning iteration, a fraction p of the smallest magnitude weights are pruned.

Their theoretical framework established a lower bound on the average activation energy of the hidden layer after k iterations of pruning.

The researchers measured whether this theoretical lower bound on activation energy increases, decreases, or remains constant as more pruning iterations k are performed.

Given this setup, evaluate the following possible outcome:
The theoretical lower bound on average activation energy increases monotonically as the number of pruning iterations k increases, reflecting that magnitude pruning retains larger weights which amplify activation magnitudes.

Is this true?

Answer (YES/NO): NO